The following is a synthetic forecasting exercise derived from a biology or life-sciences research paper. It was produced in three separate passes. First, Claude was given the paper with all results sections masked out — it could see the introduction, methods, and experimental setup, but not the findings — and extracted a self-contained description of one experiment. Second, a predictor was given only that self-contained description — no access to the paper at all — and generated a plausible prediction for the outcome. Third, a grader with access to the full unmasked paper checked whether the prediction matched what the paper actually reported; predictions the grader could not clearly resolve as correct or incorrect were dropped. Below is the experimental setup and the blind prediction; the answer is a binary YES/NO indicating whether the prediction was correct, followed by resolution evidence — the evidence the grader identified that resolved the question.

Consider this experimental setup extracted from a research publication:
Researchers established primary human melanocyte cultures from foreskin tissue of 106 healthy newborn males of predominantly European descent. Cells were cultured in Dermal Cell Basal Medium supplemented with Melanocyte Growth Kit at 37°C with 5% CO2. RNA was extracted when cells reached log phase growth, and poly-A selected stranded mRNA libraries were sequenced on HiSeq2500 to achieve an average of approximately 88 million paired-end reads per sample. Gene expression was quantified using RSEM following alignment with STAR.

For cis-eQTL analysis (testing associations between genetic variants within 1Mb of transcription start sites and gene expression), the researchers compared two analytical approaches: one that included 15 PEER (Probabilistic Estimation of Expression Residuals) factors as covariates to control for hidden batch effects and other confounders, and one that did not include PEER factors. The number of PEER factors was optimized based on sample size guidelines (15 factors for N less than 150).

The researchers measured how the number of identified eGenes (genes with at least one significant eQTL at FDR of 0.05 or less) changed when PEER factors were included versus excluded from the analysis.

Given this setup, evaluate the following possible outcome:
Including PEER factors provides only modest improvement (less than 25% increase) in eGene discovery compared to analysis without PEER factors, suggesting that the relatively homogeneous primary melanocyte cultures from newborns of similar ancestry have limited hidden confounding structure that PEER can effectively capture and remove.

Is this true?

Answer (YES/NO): NO